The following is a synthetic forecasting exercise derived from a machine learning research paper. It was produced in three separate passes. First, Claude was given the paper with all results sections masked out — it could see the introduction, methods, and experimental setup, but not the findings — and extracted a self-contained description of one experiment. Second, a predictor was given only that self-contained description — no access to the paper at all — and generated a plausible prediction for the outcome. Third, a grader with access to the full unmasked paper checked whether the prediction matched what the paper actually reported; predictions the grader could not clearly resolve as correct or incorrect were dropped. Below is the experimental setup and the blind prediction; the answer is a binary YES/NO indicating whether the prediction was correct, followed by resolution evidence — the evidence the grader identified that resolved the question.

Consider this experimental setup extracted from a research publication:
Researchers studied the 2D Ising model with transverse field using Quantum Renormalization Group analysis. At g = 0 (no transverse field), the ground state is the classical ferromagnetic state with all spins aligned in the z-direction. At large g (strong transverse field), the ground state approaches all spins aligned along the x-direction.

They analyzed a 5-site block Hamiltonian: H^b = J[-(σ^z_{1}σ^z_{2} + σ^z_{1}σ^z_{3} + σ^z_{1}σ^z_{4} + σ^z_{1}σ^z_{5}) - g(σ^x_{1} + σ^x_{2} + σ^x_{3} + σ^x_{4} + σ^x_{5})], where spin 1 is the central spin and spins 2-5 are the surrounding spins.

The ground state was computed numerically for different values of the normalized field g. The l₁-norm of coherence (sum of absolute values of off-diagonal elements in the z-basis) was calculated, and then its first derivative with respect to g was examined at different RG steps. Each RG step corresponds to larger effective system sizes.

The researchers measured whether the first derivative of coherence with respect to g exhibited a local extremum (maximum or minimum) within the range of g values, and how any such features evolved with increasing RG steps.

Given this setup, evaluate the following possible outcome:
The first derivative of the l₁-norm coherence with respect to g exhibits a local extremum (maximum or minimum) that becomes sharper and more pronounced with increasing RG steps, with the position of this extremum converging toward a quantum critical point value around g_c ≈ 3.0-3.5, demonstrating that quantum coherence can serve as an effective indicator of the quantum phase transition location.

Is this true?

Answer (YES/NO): NO